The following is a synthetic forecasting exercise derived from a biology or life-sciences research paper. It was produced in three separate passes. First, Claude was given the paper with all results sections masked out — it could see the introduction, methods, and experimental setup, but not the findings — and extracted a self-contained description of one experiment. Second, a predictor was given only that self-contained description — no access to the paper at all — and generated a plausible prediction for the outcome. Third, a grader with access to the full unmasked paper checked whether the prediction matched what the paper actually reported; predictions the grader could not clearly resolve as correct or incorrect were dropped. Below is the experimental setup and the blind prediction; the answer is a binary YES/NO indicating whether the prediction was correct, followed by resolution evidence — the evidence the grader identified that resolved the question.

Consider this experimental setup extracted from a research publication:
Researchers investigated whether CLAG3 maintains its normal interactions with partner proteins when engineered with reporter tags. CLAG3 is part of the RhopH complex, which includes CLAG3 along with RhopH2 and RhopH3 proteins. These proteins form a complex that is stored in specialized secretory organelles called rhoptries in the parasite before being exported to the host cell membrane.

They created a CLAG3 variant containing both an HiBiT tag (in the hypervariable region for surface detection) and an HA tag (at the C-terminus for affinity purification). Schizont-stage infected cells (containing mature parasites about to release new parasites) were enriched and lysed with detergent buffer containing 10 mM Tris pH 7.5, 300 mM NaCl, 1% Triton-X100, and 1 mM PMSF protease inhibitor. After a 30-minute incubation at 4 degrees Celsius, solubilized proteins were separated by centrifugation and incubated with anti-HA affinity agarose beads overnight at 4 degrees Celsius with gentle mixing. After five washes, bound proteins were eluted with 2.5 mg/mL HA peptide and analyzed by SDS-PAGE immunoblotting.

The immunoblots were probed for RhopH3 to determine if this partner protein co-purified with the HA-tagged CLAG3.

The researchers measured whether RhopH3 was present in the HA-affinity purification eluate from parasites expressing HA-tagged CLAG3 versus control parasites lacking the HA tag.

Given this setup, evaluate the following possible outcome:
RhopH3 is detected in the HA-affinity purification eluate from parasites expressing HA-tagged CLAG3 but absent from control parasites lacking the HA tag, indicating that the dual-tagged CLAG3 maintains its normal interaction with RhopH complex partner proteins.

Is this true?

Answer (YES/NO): YES